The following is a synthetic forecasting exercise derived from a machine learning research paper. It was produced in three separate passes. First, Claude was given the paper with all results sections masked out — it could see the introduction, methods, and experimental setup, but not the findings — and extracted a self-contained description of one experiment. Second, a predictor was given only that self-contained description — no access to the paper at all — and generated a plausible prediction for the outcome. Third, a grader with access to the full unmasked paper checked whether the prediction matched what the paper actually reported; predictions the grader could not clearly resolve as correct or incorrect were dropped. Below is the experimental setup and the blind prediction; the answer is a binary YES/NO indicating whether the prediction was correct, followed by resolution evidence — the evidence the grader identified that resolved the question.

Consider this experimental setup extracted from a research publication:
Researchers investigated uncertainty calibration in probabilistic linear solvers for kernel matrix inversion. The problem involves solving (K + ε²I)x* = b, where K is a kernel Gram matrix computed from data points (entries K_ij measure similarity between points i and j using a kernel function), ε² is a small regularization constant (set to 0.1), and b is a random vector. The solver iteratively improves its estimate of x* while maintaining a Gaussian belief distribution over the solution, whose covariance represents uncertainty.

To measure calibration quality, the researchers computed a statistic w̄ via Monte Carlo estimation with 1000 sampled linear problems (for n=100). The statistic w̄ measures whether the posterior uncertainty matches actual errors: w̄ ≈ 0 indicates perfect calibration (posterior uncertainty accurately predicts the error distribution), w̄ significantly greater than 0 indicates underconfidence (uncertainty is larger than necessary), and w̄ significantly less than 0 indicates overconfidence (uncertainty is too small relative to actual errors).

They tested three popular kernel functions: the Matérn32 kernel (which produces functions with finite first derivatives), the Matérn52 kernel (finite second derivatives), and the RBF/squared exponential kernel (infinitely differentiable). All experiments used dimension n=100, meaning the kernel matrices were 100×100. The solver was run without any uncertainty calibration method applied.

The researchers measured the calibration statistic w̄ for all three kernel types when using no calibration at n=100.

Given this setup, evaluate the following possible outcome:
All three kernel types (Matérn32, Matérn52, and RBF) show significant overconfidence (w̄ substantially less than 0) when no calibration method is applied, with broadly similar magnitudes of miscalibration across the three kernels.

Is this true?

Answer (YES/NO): YES